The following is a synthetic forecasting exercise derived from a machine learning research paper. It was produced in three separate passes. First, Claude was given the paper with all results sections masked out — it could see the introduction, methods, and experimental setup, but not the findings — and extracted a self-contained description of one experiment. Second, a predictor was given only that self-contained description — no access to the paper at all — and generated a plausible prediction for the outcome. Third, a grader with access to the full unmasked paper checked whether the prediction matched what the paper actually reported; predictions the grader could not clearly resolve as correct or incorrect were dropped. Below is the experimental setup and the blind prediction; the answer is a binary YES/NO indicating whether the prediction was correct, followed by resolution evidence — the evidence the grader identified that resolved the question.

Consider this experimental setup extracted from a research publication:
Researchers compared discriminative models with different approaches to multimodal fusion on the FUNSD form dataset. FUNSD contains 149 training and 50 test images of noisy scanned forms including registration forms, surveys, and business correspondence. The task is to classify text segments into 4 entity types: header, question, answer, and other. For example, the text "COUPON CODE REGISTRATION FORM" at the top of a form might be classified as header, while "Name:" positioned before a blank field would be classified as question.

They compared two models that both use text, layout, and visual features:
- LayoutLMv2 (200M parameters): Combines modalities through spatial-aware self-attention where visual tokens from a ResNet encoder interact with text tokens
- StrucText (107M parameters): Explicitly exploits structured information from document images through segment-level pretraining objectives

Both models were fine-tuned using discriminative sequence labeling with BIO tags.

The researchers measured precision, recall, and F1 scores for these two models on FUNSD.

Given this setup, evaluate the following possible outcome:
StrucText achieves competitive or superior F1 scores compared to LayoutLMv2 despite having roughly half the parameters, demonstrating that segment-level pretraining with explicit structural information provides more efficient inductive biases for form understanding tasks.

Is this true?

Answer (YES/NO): YES